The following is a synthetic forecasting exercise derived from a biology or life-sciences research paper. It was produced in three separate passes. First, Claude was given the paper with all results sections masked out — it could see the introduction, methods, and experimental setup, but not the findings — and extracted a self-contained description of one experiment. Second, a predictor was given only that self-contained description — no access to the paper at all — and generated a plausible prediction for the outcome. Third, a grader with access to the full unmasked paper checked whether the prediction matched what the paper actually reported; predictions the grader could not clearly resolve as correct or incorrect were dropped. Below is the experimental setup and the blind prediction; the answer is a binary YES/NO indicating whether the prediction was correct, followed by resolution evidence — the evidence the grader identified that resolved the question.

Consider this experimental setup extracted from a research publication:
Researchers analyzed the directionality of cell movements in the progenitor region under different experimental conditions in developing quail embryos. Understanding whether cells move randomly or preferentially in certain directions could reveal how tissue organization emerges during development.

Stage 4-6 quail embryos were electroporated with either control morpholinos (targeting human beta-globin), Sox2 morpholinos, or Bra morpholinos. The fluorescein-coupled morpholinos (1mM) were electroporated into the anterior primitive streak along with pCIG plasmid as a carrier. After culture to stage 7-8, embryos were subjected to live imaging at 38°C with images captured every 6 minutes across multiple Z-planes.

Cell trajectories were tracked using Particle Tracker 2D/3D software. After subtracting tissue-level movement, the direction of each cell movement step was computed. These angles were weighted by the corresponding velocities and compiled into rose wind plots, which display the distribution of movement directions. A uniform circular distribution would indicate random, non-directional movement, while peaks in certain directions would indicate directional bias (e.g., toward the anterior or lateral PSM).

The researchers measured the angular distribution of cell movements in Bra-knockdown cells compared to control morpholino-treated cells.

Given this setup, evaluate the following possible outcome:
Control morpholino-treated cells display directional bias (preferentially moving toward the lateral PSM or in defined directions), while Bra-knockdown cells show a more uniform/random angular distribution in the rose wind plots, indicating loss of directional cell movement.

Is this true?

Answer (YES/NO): NO